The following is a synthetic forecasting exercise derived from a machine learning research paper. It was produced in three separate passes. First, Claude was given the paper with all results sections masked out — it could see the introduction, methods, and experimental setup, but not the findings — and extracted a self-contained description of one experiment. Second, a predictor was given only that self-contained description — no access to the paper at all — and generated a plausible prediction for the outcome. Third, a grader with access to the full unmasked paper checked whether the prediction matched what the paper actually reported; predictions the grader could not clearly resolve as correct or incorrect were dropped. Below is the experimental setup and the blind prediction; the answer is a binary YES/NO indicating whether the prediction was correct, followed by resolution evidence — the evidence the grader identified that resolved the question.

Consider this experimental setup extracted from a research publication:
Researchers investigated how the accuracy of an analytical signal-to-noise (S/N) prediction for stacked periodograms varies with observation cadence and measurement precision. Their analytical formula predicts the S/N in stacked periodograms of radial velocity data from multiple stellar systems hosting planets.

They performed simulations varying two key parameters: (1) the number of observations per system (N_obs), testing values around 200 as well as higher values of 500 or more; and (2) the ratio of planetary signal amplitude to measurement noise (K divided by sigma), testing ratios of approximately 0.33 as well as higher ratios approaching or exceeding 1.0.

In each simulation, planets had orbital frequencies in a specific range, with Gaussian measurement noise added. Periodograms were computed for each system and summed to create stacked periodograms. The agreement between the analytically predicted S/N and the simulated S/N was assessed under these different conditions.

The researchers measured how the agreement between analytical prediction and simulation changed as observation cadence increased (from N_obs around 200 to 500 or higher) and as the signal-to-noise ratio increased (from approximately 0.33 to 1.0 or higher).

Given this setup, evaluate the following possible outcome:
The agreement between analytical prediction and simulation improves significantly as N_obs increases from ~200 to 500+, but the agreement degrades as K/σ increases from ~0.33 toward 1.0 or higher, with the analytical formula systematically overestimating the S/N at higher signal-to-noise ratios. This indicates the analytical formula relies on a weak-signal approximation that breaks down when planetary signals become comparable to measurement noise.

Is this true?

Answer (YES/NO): NO